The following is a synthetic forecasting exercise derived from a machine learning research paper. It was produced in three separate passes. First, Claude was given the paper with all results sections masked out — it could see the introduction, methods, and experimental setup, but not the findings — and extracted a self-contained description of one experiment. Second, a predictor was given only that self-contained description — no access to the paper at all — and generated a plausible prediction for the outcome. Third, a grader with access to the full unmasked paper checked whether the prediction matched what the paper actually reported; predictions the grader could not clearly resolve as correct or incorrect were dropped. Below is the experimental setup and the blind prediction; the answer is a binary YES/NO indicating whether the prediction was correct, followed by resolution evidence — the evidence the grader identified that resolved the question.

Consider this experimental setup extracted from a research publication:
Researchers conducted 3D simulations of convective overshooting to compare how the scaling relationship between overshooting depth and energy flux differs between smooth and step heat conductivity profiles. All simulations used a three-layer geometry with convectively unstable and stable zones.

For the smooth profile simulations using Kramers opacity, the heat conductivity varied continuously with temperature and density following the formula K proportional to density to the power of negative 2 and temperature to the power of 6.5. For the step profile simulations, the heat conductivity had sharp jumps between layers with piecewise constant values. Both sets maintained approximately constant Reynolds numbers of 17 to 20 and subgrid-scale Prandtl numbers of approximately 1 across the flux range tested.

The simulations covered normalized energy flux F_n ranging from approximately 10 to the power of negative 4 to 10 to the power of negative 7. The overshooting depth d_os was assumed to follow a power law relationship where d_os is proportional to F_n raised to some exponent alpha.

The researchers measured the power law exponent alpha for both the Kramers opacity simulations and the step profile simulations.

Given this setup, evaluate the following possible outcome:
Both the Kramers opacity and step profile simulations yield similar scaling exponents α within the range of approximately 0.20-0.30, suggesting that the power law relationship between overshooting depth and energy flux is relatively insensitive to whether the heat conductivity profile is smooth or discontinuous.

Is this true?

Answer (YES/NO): NO